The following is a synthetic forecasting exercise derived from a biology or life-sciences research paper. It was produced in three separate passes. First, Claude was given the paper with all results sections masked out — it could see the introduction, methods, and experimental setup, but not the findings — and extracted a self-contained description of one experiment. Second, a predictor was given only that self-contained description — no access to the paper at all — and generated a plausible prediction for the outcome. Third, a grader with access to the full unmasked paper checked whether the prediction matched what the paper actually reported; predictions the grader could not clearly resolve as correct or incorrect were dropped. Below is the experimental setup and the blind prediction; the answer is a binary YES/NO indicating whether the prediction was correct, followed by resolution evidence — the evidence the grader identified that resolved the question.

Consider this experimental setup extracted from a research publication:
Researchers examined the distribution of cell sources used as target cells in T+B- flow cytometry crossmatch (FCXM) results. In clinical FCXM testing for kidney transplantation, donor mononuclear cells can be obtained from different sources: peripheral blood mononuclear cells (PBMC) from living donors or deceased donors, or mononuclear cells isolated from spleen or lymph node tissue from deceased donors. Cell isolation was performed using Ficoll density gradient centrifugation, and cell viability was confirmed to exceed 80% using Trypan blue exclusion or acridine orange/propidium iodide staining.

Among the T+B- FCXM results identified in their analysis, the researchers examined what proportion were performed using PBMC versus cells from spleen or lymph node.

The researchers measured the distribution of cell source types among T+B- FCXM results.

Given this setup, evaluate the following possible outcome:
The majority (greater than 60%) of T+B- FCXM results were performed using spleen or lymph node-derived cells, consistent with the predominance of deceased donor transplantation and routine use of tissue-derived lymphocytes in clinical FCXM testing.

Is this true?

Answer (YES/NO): NO